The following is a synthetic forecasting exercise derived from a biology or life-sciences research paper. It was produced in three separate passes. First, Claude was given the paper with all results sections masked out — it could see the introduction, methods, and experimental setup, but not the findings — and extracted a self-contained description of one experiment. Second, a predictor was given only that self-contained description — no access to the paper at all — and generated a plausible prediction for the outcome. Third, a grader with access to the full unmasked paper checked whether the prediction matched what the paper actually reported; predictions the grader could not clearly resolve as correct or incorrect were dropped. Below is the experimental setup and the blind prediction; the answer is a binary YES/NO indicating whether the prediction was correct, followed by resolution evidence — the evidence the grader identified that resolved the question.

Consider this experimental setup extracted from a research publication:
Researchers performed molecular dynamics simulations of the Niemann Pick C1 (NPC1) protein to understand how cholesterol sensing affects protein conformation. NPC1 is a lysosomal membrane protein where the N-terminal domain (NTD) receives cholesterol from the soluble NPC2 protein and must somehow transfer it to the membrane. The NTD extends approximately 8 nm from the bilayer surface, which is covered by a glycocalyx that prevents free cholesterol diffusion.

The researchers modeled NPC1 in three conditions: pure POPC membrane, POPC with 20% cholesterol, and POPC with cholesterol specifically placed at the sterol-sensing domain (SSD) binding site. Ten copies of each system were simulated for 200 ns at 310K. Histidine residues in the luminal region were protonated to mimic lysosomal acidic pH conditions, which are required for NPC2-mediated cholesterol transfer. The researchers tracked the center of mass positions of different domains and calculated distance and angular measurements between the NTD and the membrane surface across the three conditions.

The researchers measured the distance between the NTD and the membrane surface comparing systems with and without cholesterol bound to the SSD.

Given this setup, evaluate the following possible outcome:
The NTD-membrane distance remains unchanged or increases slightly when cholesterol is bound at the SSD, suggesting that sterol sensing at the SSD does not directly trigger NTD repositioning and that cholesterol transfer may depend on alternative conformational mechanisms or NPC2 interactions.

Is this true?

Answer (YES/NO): NO